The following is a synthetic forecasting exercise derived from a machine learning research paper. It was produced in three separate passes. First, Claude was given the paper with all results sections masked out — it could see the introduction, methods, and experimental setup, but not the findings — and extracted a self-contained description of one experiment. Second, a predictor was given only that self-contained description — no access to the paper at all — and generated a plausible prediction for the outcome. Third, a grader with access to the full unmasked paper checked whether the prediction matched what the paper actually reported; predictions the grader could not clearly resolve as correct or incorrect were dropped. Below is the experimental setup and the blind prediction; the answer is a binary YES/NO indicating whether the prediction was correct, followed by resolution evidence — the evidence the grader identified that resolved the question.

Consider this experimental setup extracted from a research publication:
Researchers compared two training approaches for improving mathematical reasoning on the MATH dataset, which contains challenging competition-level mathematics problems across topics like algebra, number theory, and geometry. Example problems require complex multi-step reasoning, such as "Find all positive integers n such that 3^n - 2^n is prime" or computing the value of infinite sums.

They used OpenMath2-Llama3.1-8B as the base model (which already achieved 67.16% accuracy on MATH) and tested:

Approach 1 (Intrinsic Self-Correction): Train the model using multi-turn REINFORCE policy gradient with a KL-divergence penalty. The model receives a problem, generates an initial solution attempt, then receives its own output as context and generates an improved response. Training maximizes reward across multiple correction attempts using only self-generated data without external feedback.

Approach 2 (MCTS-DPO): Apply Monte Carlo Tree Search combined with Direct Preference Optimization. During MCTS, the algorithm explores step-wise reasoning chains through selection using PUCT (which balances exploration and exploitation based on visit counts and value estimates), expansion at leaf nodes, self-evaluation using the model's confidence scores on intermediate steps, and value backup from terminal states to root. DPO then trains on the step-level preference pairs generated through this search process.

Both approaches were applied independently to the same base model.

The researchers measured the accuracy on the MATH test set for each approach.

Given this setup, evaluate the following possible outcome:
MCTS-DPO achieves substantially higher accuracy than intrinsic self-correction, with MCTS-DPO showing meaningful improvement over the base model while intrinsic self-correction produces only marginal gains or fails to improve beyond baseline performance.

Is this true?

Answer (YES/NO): NO